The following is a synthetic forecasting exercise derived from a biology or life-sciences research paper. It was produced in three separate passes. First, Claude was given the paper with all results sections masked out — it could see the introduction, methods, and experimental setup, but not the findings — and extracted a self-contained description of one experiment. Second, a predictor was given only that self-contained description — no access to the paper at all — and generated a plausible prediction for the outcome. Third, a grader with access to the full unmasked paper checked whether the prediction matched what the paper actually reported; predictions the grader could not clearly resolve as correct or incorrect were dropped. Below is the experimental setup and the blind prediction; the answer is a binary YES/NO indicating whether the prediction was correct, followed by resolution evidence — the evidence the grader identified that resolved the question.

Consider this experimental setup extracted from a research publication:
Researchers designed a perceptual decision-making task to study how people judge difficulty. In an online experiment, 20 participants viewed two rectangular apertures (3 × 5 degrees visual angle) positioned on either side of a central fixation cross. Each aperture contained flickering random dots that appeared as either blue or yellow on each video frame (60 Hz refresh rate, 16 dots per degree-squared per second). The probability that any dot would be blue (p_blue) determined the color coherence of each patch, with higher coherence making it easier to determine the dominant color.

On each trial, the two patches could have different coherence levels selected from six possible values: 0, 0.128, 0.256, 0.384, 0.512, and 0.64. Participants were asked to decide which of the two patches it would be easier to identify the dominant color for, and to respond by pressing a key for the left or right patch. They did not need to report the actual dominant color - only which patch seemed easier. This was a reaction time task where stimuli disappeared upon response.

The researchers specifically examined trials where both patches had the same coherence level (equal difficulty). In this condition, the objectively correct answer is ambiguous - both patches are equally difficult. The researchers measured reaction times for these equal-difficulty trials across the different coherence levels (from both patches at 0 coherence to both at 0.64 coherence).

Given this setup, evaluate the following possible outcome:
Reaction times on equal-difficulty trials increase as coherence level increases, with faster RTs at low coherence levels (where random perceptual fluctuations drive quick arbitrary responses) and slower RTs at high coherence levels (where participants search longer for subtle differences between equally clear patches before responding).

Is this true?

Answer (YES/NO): NO